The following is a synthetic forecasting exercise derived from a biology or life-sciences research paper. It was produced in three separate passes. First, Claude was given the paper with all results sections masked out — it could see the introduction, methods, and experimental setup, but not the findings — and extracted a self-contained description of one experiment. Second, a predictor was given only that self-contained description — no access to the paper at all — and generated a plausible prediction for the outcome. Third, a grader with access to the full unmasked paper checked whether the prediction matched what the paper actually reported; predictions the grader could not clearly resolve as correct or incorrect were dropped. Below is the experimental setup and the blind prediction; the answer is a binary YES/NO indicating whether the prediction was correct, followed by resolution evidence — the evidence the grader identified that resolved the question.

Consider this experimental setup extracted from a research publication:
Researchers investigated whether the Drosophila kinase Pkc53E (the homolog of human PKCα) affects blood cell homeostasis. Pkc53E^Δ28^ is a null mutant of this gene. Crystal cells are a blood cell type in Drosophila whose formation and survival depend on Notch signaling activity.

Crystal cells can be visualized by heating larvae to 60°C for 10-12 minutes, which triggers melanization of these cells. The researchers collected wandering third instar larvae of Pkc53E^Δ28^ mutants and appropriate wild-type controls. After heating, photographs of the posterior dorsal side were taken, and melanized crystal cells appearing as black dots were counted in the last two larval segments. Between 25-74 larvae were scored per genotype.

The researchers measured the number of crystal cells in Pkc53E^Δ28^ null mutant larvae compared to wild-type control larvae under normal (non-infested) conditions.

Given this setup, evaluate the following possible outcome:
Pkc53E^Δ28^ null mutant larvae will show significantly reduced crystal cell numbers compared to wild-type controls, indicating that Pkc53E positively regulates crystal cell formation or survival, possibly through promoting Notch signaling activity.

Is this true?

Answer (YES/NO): NO